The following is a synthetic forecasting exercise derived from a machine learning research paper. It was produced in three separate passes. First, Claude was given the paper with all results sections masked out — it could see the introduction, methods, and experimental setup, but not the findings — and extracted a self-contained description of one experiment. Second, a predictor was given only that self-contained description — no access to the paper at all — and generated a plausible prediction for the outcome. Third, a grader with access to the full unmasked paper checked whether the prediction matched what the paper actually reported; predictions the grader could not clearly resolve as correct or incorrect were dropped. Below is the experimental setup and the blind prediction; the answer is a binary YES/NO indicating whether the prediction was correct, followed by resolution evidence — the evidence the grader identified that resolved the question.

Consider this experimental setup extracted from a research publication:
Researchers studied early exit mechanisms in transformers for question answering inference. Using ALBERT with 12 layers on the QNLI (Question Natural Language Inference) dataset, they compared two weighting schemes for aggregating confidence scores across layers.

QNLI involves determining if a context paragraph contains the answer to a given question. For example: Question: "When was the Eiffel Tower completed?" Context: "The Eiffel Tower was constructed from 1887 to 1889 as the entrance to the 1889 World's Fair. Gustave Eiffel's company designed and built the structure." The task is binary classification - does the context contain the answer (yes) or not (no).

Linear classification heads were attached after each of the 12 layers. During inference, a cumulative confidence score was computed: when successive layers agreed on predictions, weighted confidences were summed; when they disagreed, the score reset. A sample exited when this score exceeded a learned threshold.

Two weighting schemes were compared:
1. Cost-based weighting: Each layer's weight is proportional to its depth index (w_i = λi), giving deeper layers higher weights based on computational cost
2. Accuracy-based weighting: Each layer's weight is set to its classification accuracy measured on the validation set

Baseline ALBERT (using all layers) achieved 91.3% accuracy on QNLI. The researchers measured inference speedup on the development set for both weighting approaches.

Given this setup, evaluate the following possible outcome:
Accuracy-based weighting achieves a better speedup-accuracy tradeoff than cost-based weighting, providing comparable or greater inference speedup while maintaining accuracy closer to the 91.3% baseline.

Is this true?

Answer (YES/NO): NO